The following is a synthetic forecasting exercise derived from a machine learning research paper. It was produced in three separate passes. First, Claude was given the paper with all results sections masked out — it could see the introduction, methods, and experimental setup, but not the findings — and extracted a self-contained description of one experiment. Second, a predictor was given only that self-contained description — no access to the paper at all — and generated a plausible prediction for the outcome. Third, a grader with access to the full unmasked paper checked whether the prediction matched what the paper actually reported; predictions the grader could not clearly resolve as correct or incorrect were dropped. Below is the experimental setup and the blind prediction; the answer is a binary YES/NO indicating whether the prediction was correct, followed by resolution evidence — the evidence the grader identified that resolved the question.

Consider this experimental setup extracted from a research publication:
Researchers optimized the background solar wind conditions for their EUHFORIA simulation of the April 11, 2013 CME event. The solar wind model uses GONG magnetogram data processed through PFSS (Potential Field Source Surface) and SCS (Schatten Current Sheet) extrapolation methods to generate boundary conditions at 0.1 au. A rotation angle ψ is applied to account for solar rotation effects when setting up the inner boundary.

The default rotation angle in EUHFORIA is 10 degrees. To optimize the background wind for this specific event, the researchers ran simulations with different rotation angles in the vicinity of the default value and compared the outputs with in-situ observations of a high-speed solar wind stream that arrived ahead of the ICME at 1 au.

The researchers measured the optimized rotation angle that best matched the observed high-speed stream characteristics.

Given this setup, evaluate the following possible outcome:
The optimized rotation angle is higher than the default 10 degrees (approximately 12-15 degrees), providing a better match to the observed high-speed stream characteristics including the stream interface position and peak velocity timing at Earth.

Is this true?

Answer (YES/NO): NO